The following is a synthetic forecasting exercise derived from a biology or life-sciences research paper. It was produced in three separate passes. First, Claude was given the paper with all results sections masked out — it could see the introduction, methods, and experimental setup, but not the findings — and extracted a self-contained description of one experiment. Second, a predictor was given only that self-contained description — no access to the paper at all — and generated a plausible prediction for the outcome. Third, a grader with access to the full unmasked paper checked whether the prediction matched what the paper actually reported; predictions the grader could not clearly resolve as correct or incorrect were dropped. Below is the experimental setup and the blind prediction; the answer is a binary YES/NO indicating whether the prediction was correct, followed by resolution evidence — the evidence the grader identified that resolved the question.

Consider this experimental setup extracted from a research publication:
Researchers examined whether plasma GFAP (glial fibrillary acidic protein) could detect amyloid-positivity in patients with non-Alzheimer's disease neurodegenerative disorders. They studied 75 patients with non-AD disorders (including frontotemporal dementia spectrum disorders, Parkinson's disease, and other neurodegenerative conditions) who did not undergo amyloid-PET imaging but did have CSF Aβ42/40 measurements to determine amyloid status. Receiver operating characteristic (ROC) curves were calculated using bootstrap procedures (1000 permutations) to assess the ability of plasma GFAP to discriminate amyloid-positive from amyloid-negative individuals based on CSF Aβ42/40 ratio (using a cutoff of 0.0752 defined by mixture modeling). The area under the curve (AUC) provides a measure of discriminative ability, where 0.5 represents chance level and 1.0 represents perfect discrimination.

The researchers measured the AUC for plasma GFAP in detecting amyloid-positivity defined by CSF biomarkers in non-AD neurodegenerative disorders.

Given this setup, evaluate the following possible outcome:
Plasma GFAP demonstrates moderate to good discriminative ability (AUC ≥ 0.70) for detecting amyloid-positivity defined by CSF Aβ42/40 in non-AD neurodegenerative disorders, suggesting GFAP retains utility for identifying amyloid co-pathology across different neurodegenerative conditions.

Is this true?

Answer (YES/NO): YES